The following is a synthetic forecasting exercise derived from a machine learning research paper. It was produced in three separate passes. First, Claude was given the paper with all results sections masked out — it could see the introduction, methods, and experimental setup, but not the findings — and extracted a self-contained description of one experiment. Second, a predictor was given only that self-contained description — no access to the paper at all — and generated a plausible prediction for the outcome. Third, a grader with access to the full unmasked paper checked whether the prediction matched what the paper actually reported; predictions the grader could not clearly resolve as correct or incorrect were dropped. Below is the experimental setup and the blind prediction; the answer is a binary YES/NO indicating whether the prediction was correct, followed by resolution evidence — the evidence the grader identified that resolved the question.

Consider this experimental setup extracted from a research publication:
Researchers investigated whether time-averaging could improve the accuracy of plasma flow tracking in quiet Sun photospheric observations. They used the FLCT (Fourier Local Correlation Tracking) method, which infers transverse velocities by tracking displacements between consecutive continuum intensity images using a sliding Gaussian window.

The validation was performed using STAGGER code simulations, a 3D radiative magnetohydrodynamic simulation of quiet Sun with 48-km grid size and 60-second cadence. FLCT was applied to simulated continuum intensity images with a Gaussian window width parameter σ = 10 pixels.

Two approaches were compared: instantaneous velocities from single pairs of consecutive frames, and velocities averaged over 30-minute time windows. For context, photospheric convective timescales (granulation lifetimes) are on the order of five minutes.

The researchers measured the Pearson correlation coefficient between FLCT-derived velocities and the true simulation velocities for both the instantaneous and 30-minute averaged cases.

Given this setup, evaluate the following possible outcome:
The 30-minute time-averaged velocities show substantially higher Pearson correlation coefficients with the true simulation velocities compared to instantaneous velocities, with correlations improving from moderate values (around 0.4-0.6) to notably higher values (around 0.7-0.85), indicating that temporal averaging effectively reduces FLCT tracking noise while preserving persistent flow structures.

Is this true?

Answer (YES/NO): NO